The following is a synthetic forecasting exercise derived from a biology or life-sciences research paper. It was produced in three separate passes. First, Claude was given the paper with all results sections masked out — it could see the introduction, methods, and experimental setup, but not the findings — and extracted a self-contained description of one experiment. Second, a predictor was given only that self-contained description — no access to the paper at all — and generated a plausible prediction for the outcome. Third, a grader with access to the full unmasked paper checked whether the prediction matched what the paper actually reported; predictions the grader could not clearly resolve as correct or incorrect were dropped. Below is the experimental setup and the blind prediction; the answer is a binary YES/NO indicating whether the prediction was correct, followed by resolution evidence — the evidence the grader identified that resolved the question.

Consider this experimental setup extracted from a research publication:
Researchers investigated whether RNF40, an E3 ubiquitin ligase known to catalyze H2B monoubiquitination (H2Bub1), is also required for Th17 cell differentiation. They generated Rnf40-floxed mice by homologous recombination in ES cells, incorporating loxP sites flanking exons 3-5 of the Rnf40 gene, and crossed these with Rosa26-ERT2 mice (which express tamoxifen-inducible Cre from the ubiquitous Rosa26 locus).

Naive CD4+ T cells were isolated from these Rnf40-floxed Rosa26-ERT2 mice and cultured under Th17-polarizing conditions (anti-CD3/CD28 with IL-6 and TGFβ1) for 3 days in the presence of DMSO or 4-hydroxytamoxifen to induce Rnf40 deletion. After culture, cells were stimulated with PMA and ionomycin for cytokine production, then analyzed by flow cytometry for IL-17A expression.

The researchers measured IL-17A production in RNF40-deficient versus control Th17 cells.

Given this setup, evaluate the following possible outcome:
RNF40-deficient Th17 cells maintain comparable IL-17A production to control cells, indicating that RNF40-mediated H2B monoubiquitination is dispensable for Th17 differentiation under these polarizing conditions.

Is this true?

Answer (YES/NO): NO